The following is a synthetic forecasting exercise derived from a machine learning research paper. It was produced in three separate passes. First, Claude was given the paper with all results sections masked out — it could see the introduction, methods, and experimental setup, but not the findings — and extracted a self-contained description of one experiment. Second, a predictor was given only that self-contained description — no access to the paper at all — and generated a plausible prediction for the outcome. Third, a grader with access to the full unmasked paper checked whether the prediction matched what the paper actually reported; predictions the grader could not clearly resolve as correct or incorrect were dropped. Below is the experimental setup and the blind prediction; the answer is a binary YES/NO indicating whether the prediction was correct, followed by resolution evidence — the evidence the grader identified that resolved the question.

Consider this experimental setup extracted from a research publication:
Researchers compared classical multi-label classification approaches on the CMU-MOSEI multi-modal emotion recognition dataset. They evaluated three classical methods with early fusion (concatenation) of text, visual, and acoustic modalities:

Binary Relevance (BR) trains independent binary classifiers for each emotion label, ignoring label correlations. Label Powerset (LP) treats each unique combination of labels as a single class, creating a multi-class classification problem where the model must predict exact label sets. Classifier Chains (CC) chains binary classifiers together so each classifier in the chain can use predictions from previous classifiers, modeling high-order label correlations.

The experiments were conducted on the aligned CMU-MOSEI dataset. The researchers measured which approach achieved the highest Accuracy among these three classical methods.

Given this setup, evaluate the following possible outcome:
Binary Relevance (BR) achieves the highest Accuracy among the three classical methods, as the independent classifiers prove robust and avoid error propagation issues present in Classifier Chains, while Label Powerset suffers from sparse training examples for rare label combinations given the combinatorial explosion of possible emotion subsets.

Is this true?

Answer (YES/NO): NO